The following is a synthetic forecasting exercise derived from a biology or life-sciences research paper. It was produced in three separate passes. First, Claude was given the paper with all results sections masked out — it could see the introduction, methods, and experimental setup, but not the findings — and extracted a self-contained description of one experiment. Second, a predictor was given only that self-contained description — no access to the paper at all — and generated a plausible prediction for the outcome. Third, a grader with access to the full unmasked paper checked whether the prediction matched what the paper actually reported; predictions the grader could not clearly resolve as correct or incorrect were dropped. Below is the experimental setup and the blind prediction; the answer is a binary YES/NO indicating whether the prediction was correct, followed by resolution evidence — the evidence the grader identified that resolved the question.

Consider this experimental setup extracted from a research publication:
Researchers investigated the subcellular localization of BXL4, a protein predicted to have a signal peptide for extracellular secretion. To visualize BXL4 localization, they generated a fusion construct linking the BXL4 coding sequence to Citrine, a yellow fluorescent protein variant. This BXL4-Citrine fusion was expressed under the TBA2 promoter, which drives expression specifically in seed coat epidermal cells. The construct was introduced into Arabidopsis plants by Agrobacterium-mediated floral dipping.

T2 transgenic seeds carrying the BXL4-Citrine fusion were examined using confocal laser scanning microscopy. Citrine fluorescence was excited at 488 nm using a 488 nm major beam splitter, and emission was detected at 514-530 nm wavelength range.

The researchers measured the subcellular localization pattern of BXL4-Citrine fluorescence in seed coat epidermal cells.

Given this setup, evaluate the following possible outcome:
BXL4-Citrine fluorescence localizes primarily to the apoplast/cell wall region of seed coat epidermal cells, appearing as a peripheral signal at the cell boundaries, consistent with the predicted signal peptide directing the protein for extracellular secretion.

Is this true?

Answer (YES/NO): YES